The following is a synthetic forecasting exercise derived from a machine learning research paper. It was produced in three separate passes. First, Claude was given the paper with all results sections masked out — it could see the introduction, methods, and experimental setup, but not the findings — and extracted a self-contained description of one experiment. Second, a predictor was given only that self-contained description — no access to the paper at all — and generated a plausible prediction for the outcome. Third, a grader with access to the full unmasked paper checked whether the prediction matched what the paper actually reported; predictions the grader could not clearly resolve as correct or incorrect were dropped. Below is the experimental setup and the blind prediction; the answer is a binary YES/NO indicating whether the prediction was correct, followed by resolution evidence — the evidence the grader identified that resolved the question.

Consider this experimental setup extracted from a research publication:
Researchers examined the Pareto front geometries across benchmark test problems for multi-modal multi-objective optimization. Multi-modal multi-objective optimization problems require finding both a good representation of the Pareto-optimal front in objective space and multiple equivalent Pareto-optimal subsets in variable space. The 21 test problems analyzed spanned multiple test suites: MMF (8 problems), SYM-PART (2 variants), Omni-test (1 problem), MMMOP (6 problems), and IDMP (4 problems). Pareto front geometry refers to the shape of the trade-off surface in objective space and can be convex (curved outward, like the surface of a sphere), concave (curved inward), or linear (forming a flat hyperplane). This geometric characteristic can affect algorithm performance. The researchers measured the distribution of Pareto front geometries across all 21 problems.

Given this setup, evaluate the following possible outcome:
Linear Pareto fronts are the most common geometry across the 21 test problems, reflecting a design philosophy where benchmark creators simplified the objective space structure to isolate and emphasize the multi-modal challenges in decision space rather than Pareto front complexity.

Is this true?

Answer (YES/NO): NO